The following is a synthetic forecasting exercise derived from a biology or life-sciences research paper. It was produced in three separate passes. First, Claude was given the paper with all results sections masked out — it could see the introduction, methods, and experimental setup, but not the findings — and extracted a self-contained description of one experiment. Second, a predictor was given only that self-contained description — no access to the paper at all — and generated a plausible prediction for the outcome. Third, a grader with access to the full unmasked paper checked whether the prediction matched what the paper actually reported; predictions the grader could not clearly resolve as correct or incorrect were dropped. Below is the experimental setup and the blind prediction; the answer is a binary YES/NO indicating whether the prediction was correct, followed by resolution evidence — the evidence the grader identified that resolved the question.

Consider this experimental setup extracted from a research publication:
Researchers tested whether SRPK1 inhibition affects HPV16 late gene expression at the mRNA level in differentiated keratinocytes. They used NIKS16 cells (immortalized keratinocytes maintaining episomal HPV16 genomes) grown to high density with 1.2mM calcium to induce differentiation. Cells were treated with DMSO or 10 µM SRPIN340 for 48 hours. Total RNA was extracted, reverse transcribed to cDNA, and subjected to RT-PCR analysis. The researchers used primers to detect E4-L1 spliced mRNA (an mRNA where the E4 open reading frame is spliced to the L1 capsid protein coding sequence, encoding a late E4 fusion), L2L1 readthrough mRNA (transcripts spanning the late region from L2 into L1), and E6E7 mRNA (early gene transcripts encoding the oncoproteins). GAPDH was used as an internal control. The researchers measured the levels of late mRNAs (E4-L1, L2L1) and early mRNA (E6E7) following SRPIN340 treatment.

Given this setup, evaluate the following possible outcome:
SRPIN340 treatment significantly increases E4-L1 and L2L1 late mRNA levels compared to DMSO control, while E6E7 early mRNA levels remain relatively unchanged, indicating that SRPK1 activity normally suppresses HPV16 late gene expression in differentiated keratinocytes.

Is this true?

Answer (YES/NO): NO